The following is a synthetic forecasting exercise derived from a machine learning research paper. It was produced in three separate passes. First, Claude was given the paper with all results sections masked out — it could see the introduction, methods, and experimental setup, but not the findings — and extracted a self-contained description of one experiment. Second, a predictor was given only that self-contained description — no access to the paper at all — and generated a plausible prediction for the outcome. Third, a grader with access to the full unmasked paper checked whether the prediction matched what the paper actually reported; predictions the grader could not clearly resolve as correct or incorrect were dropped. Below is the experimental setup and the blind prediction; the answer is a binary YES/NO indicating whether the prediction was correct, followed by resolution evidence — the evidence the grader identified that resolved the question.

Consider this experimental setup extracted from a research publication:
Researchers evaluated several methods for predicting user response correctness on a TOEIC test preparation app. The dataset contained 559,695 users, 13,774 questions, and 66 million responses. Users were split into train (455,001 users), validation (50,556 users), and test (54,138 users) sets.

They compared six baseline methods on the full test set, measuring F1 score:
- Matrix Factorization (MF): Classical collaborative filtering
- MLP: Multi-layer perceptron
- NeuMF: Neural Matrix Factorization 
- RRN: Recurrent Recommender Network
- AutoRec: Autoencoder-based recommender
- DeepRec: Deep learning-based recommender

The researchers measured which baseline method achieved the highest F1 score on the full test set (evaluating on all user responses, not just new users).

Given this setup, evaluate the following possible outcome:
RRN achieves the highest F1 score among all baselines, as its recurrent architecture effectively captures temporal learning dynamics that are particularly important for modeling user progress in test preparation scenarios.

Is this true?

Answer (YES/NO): NO